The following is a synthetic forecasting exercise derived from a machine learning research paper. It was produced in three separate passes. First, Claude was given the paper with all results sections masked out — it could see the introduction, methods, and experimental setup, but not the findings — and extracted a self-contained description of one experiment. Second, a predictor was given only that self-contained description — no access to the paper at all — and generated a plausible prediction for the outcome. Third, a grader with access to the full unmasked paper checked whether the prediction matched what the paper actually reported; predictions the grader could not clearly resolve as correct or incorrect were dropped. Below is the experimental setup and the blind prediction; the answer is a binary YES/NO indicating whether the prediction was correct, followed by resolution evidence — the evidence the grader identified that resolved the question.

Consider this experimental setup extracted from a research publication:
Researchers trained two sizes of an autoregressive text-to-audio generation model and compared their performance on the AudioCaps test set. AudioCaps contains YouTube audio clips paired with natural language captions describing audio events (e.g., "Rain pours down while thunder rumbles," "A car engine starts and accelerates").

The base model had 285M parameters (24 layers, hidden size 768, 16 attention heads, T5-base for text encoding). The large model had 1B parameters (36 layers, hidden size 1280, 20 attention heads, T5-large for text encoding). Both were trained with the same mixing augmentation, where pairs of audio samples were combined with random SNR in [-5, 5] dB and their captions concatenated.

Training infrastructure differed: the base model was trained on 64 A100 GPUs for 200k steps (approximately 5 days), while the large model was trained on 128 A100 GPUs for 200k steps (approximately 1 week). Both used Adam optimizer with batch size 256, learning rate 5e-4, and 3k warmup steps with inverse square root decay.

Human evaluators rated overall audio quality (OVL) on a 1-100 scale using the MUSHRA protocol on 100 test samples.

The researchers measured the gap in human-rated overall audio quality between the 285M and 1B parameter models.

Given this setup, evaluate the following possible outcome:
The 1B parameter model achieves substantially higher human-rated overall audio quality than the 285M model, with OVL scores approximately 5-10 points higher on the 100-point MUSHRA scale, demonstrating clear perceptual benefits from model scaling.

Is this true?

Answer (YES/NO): NO